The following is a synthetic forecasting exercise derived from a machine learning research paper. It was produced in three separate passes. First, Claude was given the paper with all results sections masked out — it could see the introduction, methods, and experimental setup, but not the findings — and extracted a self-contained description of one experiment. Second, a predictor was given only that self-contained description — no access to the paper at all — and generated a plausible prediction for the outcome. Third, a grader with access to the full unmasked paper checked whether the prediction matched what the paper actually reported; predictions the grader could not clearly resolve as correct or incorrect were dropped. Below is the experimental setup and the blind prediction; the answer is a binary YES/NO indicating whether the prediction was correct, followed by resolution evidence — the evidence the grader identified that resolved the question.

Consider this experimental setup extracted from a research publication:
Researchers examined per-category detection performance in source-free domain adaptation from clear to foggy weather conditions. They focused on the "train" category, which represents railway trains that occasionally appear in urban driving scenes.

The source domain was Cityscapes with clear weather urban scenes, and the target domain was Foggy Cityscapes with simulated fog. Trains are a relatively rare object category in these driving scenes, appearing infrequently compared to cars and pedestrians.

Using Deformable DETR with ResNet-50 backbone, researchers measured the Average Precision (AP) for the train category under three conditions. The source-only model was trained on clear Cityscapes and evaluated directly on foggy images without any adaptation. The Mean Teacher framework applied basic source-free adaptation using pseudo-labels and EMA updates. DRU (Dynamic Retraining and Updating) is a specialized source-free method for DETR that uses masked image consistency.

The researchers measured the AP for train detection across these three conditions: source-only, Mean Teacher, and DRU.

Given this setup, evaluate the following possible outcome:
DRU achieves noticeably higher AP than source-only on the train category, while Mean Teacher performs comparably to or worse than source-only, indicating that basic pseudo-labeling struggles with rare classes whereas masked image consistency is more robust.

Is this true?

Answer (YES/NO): NO